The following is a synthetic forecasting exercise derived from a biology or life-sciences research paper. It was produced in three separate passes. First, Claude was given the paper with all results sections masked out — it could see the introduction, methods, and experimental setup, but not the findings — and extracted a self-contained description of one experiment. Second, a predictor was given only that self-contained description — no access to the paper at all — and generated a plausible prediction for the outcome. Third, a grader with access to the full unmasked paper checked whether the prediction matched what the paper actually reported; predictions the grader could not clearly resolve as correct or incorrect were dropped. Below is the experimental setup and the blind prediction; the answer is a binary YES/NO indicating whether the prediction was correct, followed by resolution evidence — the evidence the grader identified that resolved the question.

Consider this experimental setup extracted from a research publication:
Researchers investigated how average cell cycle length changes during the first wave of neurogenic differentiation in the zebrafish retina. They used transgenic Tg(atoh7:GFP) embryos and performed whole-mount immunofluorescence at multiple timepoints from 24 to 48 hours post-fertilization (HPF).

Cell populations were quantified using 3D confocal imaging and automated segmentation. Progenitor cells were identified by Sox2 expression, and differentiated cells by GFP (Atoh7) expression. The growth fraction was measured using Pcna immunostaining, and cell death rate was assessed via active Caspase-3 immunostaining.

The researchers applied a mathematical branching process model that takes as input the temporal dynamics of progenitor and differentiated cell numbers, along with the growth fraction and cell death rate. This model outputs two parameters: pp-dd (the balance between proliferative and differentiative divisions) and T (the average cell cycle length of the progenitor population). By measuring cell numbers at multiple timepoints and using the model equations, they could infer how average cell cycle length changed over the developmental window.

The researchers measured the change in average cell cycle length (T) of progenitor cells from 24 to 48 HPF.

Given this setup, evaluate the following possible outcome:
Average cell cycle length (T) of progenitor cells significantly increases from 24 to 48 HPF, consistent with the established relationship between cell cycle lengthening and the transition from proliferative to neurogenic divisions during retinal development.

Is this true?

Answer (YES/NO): NO